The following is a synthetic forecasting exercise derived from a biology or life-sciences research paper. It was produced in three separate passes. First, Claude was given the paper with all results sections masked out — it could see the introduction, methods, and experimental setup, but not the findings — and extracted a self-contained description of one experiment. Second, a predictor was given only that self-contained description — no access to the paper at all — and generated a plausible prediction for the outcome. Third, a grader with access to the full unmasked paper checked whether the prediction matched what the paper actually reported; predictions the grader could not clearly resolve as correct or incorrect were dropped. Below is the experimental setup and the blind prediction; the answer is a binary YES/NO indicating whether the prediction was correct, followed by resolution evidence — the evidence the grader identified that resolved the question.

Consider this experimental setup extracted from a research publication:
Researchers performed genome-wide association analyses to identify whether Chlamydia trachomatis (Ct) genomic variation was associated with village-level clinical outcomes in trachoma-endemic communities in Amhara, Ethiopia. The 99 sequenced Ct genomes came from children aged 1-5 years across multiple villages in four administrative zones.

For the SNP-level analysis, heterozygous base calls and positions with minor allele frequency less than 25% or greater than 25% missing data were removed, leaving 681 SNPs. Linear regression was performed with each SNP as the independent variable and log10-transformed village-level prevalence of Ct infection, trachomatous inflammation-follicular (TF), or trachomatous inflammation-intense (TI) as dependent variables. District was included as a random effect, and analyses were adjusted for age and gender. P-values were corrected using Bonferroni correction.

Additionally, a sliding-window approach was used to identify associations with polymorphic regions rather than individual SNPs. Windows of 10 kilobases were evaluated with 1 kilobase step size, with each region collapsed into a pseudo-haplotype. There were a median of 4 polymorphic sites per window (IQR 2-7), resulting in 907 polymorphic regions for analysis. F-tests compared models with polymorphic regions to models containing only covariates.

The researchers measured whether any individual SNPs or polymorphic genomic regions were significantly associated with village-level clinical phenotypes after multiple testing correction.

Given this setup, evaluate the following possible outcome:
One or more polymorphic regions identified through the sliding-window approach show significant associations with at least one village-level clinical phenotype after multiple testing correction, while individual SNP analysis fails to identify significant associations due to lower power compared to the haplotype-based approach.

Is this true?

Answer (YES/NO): YES